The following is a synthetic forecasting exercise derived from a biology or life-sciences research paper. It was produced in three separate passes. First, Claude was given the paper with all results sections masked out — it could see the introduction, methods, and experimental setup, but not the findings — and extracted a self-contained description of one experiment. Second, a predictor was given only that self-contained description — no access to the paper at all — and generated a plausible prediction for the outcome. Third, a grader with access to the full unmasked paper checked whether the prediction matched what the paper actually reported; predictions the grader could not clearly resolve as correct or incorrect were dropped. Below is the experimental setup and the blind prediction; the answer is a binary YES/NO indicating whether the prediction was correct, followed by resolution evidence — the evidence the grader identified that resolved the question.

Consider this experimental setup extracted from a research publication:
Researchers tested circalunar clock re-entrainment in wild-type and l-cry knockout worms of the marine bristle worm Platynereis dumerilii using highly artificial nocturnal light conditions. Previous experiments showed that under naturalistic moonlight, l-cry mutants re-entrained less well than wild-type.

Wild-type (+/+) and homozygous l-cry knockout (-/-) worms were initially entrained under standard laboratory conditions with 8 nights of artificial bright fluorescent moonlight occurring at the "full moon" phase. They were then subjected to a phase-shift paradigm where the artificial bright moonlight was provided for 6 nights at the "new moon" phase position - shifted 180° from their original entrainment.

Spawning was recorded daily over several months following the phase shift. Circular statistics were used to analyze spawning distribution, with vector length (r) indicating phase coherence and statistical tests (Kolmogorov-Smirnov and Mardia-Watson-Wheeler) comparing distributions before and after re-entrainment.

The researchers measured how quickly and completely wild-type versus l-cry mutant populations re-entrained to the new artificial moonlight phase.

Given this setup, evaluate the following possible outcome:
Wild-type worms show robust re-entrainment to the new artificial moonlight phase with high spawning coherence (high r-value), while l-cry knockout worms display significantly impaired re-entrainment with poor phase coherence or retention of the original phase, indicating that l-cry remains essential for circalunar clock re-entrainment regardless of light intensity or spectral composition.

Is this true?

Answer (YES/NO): NO